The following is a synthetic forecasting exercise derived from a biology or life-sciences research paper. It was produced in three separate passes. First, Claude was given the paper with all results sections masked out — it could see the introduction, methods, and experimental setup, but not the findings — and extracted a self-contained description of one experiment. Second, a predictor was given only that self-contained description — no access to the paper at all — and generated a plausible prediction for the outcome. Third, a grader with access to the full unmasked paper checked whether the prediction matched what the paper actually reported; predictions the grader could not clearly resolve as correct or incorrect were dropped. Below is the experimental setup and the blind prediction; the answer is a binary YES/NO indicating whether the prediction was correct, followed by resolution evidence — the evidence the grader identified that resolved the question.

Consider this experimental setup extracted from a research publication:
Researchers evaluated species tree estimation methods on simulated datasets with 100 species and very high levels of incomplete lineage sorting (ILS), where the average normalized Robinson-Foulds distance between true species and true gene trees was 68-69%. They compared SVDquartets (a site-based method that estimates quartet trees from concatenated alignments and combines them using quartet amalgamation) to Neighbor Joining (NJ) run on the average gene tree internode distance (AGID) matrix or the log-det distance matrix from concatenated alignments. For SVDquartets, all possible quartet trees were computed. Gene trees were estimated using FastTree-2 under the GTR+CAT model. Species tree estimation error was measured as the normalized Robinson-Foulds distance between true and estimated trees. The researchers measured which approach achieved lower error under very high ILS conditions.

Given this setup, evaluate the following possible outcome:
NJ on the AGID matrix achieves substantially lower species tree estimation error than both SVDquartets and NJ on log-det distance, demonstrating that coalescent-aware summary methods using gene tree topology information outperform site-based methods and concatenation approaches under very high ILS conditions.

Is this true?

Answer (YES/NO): YES